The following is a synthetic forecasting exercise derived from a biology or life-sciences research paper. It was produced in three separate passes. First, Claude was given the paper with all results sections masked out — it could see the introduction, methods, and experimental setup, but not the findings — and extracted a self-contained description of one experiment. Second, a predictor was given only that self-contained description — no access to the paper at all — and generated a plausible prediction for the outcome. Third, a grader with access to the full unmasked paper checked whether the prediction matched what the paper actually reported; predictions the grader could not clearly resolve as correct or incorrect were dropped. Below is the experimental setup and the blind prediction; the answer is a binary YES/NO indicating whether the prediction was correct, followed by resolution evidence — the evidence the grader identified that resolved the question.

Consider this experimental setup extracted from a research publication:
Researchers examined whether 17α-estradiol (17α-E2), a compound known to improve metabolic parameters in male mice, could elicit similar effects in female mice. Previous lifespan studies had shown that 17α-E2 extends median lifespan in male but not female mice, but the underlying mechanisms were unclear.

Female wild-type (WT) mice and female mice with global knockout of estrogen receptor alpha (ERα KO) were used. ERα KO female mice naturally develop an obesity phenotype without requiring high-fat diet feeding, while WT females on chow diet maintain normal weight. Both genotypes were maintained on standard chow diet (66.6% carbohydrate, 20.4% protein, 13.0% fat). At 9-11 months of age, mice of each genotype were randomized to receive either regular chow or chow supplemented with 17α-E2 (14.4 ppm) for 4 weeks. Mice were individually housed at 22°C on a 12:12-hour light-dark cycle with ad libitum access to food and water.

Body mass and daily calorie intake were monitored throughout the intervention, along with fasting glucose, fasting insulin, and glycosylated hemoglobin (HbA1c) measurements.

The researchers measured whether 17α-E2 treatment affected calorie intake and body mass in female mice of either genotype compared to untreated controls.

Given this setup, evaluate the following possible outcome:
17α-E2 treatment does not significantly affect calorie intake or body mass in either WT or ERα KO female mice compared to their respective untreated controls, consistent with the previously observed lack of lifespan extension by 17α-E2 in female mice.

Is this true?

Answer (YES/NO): YES